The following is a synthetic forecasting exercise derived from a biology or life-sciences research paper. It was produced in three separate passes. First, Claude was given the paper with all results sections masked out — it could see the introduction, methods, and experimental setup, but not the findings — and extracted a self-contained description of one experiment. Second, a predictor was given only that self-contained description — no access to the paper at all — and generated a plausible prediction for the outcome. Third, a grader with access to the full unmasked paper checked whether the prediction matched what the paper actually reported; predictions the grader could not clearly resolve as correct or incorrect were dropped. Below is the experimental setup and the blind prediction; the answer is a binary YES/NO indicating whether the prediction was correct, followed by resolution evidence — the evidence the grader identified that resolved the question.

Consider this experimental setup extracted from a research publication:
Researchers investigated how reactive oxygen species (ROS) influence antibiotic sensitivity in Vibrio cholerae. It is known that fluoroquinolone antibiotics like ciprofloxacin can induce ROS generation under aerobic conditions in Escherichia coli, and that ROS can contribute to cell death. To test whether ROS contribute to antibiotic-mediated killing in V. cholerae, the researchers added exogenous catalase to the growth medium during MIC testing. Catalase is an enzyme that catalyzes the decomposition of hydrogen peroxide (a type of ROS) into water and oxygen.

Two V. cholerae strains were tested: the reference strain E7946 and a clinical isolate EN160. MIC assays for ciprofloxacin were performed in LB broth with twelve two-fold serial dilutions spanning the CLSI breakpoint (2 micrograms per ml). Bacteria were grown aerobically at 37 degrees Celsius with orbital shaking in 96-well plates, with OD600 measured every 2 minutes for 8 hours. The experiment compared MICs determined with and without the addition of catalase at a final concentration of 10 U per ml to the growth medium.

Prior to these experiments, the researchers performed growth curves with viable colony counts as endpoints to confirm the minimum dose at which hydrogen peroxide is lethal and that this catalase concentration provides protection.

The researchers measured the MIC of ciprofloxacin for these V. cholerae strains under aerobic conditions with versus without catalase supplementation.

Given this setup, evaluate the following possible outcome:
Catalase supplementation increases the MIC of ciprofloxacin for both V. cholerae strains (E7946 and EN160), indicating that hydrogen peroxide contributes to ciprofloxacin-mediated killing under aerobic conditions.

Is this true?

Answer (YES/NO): NO